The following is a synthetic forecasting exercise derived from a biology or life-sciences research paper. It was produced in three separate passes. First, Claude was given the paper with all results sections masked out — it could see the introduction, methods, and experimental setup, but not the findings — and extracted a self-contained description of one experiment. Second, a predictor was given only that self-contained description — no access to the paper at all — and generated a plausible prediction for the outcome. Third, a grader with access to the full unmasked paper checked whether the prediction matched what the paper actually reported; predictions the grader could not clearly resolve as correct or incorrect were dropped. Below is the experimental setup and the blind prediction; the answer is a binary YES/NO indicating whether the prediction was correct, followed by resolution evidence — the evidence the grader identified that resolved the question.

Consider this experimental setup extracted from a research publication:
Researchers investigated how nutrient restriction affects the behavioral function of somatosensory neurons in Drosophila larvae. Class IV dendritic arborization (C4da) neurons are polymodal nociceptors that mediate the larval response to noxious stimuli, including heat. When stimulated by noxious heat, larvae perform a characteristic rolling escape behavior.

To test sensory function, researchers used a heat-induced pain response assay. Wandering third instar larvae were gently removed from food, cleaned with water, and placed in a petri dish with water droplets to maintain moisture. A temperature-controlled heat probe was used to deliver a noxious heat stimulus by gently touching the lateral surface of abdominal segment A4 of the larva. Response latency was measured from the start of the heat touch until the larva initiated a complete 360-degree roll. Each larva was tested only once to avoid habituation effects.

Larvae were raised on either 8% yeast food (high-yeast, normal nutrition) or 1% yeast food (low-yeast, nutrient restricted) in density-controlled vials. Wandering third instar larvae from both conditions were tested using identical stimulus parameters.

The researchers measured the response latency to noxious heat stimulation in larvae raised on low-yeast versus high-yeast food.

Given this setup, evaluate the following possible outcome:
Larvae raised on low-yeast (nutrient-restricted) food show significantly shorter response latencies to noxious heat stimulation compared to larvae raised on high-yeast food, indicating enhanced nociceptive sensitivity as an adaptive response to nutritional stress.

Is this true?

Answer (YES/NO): YES